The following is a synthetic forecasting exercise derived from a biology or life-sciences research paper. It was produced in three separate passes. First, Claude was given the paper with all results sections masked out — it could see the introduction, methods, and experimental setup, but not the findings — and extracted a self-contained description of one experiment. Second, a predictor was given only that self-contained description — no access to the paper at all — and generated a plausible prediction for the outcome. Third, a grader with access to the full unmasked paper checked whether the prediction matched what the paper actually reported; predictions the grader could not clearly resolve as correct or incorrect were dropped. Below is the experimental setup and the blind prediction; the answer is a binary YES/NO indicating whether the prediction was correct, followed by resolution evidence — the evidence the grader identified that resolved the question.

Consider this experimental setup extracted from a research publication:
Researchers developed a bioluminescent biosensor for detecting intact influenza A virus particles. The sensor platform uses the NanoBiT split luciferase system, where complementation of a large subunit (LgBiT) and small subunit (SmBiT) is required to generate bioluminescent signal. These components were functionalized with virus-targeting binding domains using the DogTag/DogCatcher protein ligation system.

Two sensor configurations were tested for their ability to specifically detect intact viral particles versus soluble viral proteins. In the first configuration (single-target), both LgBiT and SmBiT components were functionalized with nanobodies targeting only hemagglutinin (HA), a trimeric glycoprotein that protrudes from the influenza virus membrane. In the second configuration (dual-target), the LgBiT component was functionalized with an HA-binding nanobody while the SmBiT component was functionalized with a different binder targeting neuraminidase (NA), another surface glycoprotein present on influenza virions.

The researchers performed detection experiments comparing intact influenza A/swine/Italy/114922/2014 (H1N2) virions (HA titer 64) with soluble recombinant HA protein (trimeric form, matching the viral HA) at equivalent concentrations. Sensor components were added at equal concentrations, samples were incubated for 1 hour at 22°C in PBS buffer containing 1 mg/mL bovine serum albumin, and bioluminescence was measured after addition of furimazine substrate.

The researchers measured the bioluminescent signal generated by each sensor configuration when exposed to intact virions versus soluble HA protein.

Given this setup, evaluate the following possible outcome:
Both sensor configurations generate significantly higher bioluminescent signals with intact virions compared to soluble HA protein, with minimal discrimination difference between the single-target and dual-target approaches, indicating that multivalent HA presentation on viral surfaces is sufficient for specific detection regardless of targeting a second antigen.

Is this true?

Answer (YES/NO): NO